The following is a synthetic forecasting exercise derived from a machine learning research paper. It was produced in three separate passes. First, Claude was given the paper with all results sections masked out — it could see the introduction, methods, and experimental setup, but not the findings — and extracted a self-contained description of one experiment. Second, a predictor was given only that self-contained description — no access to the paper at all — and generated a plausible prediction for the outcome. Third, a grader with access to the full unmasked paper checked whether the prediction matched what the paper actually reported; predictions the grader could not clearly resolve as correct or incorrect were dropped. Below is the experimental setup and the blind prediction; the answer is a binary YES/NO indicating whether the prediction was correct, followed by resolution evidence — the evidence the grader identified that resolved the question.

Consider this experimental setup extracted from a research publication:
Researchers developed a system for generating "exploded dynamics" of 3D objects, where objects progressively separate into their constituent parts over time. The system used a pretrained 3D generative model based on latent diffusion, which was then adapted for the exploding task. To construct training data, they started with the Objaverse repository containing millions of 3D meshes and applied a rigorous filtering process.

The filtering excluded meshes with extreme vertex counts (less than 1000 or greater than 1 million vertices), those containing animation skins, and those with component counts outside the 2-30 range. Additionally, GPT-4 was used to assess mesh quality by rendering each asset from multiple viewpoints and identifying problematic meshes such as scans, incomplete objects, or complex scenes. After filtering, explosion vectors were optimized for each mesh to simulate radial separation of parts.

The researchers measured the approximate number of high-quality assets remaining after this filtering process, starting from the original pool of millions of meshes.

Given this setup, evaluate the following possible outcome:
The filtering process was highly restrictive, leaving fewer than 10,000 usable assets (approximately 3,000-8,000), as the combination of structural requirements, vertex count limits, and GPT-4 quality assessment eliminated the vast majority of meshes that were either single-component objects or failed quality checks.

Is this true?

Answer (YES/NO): NO